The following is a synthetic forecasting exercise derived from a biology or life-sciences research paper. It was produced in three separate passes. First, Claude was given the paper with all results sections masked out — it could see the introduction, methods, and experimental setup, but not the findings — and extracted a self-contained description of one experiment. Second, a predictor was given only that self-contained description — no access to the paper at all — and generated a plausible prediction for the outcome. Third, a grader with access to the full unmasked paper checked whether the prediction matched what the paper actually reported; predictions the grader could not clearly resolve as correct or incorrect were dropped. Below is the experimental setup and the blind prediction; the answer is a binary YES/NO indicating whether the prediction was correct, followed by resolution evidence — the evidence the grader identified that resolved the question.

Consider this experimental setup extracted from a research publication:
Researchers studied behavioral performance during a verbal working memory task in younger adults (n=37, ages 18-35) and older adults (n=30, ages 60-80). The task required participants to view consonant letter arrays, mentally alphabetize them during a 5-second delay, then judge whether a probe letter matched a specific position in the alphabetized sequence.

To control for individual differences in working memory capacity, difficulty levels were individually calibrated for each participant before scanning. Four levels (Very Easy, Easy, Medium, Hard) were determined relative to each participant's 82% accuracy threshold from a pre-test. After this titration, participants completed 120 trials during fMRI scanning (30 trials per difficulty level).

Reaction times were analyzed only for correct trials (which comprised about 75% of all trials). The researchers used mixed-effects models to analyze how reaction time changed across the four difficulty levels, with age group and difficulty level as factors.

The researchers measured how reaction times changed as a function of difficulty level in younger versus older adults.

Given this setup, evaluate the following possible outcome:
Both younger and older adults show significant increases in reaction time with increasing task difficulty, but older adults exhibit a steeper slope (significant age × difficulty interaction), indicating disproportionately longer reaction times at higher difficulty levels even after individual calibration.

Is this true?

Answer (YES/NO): NO